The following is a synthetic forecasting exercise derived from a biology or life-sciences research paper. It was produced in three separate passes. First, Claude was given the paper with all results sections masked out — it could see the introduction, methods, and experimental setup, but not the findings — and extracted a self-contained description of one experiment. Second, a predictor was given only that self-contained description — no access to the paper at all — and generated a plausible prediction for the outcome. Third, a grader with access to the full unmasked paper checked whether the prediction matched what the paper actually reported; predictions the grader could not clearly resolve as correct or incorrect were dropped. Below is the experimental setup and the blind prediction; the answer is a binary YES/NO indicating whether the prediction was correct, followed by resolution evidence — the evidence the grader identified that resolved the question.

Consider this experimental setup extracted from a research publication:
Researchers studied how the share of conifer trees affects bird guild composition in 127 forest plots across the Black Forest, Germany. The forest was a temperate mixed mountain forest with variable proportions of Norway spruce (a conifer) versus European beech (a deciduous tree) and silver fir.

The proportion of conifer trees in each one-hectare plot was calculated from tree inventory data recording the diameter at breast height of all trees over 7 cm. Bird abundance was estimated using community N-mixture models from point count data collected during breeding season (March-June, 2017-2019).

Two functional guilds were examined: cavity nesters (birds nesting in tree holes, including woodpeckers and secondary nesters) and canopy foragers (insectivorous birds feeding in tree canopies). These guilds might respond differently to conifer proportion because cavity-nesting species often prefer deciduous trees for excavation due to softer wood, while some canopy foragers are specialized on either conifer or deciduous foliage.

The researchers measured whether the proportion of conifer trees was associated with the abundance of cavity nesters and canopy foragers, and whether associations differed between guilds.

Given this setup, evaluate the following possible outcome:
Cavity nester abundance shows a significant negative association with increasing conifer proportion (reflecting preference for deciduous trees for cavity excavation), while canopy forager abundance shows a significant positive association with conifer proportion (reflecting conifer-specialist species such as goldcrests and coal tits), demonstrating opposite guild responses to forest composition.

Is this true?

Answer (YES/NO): NO